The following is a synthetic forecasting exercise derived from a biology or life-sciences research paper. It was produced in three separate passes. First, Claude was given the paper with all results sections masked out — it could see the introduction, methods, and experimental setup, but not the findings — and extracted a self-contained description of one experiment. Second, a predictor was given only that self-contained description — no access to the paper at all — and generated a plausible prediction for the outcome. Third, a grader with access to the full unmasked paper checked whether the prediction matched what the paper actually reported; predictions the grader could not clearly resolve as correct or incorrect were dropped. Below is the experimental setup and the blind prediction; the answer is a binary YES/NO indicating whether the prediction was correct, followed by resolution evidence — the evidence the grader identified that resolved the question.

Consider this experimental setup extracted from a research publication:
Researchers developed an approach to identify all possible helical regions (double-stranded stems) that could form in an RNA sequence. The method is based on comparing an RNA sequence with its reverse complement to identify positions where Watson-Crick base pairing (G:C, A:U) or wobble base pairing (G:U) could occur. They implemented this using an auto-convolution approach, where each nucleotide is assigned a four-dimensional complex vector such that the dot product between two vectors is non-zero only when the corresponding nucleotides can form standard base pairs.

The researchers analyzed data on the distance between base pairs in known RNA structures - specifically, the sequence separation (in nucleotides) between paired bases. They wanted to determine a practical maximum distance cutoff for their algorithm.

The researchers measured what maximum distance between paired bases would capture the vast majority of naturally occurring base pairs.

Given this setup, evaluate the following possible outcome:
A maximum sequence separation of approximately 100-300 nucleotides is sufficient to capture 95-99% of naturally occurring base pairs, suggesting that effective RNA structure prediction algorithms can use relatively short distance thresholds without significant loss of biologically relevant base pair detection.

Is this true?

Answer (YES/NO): NO